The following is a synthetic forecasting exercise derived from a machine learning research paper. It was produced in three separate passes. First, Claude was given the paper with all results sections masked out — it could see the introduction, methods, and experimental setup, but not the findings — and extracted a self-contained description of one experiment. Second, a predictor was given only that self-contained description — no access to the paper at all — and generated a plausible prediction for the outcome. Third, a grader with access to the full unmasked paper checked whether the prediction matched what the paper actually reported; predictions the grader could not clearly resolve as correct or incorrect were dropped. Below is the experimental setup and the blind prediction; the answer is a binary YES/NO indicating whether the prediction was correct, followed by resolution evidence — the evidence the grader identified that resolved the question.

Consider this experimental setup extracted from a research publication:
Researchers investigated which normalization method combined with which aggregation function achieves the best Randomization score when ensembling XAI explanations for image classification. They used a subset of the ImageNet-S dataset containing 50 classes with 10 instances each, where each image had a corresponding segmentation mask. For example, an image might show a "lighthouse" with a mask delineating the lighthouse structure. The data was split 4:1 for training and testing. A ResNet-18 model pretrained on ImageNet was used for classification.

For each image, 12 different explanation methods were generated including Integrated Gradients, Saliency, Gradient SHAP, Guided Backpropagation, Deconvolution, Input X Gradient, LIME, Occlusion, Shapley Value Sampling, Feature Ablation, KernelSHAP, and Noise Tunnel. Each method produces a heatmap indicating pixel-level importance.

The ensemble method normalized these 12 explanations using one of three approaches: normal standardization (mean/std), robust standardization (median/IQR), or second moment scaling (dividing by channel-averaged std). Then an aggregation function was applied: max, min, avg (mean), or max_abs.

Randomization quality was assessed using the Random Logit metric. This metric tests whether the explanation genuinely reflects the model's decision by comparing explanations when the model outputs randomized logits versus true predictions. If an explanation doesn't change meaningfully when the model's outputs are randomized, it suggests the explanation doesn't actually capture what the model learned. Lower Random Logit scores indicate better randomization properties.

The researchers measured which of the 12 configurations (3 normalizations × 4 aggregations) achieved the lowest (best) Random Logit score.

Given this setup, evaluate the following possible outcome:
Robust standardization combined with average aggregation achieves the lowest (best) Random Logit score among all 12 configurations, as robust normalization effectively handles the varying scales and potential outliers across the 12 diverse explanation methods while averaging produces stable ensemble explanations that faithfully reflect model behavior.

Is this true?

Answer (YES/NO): NO